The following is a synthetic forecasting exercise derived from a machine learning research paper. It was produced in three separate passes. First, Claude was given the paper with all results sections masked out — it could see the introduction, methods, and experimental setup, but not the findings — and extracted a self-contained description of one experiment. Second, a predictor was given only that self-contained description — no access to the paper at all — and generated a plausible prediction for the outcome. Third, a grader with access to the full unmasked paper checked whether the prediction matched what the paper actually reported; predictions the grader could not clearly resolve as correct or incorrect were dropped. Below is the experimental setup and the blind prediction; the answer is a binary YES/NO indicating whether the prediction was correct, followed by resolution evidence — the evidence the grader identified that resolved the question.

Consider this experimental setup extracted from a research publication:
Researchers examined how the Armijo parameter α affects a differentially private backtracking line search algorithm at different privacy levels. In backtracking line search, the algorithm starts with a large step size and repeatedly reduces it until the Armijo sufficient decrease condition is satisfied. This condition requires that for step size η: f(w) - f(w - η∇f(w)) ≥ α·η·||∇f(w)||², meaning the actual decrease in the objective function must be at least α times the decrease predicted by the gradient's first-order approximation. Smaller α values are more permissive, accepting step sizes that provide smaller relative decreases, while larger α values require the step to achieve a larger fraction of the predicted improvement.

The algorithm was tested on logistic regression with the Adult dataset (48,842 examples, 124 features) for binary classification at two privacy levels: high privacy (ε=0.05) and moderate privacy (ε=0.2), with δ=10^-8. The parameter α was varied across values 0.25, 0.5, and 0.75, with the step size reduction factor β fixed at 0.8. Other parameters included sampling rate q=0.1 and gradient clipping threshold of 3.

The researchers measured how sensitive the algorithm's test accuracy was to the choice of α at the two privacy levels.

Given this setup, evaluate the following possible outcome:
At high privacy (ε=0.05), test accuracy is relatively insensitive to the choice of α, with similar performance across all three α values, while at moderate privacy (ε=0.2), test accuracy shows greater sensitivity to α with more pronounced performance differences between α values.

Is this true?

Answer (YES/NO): NO